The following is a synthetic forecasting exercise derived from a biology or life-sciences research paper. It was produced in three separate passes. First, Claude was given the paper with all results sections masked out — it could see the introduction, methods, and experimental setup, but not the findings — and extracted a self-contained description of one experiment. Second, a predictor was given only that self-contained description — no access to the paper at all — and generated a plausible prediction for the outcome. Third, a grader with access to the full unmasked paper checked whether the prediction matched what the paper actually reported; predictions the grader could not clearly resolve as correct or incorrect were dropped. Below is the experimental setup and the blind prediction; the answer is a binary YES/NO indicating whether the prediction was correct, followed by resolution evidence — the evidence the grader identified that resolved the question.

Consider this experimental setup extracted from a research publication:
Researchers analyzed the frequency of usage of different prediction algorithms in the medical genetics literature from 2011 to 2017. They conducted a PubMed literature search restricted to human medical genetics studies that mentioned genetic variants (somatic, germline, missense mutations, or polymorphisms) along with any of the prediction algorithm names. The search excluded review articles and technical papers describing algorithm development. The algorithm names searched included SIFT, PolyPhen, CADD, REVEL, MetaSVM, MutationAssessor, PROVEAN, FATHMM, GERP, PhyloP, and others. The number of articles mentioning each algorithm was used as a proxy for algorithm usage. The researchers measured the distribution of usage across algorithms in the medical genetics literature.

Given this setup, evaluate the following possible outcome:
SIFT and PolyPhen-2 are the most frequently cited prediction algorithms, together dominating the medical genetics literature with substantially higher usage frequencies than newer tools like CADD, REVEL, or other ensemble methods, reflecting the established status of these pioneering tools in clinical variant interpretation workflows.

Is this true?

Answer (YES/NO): YES